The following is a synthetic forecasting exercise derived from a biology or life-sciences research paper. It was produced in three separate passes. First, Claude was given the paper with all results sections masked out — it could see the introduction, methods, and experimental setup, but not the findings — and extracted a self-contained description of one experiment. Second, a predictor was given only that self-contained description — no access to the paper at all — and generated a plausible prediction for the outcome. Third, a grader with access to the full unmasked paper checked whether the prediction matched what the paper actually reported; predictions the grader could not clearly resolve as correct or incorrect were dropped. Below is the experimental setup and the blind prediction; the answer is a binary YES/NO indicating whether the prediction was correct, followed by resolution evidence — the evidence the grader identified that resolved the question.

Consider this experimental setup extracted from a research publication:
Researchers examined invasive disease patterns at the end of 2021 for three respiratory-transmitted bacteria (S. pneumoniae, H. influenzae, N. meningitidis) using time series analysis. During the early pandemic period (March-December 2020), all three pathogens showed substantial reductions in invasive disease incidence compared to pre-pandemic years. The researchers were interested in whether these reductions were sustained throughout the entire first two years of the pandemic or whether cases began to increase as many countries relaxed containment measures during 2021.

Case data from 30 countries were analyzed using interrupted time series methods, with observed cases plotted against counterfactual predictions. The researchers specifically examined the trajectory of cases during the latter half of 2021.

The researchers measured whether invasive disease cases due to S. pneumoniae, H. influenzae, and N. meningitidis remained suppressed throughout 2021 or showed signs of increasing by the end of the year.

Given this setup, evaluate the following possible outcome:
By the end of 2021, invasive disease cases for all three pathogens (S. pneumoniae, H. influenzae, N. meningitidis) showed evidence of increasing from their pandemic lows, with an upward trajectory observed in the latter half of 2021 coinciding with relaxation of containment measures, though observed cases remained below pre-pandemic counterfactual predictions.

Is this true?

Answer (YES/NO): YES